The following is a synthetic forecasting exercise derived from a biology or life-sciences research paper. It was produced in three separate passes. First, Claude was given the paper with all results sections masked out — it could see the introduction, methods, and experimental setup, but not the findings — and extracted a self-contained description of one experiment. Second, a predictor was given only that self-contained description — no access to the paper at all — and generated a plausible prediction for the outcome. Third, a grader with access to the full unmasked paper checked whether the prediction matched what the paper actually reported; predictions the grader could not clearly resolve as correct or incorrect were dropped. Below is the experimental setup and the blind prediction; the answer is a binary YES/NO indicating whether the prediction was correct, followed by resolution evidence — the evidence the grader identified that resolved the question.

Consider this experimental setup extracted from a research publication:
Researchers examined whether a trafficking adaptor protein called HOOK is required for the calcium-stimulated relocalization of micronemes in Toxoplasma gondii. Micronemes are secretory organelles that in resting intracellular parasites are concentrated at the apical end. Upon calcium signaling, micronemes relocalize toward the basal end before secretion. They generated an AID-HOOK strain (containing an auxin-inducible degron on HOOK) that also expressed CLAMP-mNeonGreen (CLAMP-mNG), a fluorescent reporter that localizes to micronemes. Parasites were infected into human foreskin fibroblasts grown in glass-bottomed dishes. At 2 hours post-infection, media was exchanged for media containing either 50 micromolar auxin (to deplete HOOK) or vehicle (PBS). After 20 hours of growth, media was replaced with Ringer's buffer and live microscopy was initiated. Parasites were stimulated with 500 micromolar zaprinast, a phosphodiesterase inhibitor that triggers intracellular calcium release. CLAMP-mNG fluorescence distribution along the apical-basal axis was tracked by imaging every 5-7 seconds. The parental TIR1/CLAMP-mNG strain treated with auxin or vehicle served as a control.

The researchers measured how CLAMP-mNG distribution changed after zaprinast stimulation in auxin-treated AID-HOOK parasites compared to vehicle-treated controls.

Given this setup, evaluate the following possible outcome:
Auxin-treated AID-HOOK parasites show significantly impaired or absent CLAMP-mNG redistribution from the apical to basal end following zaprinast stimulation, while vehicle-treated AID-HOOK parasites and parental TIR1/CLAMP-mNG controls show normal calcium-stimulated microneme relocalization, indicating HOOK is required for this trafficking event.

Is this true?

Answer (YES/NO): NO